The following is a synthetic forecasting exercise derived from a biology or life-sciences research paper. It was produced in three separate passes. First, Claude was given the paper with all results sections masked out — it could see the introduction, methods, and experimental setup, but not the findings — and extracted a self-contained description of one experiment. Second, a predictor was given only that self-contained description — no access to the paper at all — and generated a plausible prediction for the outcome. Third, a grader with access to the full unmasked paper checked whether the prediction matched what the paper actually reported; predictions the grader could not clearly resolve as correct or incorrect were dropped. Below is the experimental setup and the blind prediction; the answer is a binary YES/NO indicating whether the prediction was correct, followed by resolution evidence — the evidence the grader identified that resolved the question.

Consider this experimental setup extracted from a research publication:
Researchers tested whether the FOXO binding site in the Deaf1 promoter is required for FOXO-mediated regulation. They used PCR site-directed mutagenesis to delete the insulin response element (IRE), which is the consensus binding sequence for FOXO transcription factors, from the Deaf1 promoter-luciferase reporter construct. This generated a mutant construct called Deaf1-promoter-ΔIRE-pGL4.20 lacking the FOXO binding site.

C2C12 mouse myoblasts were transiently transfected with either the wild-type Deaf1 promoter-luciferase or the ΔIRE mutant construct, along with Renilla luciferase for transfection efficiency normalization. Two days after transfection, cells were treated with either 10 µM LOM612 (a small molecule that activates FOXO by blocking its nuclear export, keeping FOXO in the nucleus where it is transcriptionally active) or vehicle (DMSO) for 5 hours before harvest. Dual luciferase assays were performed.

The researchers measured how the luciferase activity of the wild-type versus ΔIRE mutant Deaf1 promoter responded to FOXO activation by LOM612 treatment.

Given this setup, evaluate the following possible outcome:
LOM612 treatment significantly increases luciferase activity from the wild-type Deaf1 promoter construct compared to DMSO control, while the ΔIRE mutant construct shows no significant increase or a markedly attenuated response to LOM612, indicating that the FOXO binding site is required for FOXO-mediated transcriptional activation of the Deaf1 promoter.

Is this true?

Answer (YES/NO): NO